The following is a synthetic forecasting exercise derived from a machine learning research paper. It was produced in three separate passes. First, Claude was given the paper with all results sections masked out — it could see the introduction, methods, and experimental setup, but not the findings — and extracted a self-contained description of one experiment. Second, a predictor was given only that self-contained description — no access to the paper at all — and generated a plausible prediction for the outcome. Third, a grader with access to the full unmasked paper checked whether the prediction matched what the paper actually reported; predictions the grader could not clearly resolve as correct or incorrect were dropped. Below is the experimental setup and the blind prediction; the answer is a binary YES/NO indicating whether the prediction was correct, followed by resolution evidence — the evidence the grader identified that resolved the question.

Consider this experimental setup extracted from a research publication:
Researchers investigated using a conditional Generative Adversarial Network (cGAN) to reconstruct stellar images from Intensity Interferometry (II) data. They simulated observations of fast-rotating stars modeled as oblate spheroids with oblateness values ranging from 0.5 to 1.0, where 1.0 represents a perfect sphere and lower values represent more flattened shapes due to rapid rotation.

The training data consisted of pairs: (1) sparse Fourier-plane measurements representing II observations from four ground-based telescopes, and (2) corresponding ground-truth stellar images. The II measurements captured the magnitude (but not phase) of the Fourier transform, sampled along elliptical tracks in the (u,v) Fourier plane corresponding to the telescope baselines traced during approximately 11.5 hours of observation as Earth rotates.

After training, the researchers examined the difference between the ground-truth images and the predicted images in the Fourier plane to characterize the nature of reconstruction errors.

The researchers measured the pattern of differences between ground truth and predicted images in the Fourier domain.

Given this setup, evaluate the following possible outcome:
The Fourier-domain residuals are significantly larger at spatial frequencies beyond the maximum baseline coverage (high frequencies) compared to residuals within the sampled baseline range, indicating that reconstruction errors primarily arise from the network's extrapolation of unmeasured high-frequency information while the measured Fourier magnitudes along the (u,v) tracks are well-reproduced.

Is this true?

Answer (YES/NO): NO